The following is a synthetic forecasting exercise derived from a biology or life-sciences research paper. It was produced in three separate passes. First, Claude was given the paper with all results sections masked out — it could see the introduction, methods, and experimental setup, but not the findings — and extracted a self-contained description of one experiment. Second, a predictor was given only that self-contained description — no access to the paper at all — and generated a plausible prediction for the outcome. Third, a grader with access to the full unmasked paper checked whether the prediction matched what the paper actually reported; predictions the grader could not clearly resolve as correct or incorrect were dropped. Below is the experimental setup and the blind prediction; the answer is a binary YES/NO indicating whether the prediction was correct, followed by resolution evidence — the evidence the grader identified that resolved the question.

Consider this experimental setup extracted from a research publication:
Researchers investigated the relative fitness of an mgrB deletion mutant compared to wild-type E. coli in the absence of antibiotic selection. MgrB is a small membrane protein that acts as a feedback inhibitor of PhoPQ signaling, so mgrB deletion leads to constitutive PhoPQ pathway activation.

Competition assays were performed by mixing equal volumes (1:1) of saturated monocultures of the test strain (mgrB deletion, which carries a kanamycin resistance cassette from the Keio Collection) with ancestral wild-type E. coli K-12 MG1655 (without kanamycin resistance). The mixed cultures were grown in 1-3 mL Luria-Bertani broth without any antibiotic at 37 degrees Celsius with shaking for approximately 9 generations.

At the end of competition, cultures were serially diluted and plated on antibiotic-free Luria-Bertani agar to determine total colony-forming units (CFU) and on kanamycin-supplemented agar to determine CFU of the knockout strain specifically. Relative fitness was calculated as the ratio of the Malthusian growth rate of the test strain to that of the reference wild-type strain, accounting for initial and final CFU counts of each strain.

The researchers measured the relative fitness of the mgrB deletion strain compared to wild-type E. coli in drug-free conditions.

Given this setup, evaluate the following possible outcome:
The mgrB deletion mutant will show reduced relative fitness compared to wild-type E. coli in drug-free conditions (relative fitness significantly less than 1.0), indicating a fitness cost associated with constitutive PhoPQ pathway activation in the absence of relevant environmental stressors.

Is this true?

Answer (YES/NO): YES